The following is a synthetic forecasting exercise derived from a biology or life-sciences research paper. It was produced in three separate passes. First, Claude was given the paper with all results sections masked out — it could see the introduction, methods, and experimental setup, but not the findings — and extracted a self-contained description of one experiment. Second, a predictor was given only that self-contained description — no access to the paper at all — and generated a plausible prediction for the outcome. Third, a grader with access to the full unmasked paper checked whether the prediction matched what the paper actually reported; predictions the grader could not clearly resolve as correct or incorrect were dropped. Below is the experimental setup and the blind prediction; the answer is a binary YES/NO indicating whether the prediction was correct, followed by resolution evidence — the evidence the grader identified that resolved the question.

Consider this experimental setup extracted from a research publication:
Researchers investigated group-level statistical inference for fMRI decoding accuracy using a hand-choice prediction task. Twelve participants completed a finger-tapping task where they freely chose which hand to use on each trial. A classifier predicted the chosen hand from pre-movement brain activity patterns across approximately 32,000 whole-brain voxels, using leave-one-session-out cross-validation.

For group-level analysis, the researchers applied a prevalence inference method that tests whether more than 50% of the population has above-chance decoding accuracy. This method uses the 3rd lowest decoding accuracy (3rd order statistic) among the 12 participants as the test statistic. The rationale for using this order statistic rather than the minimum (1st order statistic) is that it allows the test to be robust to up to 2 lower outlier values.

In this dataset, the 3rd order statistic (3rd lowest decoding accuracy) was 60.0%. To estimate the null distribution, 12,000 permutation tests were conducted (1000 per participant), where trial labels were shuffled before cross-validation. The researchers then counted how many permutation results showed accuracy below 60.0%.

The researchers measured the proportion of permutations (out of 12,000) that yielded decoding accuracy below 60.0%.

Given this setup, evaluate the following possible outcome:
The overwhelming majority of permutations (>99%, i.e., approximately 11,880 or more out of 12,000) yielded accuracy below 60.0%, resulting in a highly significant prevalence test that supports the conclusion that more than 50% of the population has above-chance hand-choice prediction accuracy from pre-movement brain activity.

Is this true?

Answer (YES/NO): NO